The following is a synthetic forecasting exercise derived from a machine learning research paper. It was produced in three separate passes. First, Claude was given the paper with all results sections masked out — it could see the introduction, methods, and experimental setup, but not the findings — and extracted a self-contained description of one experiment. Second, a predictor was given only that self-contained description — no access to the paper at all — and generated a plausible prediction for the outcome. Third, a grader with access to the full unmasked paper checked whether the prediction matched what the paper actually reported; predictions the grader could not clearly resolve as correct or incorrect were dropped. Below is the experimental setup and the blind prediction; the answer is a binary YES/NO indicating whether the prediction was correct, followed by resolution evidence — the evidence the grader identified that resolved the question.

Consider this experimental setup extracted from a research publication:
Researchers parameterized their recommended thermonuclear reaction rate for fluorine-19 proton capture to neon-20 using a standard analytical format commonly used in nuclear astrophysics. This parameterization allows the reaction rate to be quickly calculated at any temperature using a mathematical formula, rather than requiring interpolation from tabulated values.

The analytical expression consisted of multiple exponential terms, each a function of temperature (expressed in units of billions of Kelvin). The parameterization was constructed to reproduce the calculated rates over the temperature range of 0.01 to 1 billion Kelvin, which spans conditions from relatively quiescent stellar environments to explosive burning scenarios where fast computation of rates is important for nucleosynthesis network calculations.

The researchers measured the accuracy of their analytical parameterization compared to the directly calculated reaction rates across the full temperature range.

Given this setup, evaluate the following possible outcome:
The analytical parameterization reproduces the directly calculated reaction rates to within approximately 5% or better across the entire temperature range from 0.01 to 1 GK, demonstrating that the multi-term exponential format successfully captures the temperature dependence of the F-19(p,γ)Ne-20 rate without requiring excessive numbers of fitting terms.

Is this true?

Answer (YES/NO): YES